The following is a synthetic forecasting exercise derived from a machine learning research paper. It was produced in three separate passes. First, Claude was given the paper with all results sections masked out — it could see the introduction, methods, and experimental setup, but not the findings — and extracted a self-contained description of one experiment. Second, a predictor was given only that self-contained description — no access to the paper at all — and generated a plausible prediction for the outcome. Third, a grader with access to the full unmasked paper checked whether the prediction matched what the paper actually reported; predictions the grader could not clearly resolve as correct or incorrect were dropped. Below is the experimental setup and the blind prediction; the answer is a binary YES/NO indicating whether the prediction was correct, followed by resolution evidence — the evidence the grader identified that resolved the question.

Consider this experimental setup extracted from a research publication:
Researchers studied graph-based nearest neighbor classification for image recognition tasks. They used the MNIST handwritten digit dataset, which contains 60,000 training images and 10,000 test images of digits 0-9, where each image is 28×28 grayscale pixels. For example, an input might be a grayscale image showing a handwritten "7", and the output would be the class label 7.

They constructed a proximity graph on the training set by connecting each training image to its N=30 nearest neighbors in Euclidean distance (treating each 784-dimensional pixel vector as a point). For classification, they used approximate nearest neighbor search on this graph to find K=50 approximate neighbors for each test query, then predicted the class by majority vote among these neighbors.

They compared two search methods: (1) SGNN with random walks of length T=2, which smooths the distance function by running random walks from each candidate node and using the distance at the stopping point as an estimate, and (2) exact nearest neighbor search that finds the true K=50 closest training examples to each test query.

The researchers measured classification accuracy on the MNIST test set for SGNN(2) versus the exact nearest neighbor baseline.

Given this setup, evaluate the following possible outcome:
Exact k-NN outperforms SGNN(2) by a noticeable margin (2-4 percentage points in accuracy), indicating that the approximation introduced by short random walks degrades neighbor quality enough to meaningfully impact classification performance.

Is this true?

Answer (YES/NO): NO